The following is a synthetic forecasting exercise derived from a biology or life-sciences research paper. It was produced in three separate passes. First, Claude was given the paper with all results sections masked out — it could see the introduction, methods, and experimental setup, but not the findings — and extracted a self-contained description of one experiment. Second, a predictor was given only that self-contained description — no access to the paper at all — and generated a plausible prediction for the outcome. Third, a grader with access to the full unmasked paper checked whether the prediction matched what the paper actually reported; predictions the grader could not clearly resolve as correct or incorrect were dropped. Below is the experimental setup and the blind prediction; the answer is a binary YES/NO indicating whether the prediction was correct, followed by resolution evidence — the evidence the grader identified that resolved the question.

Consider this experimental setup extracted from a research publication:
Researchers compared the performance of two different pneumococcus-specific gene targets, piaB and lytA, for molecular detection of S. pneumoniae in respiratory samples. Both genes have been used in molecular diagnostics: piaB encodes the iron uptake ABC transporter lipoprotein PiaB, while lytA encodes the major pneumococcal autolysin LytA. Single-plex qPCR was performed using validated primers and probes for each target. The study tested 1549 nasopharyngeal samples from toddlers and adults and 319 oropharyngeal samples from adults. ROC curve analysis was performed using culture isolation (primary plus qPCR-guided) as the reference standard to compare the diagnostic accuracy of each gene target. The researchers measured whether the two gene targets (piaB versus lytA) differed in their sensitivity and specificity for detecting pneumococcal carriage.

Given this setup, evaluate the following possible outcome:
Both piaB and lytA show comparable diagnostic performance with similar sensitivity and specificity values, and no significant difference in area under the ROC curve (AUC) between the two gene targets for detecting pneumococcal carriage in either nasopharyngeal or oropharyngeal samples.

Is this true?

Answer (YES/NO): YES